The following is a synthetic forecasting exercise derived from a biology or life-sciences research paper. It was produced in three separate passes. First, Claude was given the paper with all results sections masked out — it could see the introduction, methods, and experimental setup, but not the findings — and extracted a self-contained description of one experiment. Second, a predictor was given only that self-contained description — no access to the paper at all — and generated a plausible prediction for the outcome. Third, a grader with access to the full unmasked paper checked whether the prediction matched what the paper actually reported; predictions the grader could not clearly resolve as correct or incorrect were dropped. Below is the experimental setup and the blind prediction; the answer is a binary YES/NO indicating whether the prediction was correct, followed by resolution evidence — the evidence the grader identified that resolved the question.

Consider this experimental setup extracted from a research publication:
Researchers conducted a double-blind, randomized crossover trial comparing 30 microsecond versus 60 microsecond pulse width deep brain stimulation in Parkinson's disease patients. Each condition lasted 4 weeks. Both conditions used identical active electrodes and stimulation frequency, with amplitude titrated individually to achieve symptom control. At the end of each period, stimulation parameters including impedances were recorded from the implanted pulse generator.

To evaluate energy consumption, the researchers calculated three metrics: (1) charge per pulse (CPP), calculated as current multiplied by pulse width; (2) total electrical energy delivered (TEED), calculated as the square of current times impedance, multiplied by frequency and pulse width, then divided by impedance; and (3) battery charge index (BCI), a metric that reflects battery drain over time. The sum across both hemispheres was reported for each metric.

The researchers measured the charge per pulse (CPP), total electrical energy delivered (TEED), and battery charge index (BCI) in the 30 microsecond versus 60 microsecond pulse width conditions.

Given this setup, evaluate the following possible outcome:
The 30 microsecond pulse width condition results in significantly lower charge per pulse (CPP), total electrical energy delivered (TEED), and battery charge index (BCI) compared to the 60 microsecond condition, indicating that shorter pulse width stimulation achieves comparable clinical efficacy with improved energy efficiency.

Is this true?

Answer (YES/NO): NO